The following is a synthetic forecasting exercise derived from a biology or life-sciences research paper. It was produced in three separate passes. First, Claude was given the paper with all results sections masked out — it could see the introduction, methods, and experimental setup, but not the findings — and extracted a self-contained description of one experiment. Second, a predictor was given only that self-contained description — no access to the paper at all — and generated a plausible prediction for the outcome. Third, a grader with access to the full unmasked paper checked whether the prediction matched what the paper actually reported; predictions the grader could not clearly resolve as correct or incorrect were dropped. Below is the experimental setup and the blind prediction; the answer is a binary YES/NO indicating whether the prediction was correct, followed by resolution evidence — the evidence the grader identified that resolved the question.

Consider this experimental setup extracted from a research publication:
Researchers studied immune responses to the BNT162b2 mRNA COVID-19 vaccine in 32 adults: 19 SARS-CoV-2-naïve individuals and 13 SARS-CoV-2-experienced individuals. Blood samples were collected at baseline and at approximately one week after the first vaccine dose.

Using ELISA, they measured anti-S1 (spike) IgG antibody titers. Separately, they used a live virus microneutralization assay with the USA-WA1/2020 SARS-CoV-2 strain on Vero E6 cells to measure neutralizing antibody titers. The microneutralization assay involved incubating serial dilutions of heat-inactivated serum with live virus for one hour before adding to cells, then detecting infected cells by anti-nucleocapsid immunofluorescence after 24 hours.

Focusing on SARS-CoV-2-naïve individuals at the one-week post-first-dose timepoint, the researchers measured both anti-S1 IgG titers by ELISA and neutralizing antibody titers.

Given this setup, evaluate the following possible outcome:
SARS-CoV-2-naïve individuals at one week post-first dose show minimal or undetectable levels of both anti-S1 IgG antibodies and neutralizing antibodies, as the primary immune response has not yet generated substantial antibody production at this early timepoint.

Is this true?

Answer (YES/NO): YES